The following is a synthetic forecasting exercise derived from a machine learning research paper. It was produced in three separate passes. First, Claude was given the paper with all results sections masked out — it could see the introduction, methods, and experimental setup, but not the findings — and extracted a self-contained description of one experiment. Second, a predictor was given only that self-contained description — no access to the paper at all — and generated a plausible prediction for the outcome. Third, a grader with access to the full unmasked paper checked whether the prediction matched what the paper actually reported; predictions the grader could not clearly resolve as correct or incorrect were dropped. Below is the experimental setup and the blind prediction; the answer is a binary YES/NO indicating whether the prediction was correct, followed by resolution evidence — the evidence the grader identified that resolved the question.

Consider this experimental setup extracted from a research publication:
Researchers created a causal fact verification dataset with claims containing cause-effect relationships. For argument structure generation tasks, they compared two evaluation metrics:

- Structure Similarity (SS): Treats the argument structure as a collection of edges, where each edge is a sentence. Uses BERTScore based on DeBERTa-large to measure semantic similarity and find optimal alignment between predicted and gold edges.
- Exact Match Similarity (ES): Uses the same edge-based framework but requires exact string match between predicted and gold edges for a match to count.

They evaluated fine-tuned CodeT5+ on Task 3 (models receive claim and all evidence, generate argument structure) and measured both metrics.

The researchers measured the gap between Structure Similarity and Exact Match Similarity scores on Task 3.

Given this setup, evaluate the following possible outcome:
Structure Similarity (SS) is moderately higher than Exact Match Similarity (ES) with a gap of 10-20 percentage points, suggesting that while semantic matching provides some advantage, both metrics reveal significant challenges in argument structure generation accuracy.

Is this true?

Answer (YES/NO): NO